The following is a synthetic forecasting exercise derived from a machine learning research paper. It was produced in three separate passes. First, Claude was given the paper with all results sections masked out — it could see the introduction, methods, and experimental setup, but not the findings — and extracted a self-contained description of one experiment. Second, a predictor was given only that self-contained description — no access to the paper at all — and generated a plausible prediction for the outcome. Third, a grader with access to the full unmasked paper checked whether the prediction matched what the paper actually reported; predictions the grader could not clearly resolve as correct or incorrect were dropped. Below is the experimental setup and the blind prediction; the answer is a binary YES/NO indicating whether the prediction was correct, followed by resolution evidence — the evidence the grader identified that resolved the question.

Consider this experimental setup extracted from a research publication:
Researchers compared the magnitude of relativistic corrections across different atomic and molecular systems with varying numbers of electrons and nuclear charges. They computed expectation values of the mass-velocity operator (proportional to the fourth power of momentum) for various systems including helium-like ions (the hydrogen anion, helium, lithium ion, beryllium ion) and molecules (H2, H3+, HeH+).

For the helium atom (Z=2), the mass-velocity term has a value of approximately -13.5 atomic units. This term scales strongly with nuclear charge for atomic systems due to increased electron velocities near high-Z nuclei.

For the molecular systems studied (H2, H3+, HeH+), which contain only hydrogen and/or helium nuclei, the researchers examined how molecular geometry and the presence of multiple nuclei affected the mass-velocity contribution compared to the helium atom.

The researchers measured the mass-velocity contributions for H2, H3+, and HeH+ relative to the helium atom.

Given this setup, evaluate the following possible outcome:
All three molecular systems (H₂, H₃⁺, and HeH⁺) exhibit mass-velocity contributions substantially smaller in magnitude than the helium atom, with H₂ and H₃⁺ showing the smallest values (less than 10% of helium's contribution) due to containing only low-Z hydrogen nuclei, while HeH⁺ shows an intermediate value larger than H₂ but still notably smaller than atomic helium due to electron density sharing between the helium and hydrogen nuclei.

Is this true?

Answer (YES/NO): NO